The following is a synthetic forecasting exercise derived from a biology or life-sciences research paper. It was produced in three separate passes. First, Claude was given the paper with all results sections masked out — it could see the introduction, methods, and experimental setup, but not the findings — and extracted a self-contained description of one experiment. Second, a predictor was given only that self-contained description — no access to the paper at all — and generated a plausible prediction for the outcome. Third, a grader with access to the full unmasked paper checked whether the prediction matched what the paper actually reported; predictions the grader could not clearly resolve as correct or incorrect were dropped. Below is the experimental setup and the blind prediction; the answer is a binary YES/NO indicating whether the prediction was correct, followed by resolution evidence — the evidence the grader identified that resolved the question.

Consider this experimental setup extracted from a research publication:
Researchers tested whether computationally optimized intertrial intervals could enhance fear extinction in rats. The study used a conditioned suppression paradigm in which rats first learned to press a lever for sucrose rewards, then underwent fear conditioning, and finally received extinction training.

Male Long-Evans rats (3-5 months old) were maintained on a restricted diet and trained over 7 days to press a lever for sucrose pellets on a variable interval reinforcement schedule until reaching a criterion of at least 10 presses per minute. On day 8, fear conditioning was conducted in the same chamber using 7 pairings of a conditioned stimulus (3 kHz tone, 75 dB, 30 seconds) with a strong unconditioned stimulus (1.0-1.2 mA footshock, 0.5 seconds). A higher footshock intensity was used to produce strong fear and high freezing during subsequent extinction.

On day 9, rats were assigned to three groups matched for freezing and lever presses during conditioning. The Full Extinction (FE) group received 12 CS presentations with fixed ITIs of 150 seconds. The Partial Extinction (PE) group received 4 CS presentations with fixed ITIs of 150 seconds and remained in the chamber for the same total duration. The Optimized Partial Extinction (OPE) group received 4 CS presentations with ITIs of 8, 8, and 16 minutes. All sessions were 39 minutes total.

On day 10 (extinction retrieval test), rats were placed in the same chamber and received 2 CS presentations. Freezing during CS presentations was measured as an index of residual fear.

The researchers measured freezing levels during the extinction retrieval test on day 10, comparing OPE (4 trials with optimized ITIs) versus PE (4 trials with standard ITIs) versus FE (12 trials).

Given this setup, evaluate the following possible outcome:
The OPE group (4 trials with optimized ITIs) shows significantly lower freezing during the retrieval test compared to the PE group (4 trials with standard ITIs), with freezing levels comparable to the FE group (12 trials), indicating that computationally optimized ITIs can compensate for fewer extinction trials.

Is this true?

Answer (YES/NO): NO